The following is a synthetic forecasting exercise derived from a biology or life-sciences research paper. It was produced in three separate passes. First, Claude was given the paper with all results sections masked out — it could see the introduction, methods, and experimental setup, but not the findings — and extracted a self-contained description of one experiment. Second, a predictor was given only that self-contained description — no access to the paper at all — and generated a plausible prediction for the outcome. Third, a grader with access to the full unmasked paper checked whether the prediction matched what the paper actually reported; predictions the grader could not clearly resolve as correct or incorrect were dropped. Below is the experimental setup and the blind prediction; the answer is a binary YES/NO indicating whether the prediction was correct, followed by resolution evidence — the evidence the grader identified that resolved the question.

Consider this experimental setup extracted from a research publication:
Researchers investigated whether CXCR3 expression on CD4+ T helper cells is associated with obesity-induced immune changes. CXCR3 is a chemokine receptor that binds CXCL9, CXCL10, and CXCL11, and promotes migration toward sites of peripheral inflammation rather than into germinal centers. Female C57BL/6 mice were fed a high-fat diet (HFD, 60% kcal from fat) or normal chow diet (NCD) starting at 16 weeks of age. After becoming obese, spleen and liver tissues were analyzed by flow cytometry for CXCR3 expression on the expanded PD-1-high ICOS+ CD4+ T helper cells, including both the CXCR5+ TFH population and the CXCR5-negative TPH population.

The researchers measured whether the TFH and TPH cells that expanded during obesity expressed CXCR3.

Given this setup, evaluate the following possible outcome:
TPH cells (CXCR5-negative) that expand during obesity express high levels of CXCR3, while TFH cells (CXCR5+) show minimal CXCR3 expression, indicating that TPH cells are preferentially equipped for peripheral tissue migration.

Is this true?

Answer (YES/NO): NO